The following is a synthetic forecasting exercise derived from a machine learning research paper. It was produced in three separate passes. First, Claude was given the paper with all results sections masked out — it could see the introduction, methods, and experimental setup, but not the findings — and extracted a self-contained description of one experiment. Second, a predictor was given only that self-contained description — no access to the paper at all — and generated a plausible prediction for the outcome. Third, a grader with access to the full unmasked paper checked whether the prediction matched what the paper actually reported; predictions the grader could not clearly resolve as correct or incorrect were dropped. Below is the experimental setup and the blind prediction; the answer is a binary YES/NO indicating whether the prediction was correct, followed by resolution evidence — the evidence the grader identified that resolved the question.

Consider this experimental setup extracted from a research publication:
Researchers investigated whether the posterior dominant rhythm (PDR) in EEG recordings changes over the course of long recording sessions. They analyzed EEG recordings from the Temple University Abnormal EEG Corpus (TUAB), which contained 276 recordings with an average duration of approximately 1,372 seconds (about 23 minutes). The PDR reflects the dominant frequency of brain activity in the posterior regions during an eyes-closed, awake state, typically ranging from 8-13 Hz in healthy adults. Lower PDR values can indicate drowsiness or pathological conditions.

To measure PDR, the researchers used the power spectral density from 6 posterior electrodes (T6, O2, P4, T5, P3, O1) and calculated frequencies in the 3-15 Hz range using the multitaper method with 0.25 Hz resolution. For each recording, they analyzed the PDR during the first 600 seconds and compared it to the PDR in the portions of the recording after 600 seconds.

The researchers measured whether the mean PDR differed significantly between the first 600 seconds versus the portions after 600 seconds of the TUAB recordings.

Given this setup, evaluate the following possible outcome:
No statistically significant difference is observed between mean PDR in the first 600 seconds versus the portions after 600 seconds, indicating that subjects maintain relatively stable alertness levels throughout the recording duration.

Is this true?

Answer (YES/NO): NO